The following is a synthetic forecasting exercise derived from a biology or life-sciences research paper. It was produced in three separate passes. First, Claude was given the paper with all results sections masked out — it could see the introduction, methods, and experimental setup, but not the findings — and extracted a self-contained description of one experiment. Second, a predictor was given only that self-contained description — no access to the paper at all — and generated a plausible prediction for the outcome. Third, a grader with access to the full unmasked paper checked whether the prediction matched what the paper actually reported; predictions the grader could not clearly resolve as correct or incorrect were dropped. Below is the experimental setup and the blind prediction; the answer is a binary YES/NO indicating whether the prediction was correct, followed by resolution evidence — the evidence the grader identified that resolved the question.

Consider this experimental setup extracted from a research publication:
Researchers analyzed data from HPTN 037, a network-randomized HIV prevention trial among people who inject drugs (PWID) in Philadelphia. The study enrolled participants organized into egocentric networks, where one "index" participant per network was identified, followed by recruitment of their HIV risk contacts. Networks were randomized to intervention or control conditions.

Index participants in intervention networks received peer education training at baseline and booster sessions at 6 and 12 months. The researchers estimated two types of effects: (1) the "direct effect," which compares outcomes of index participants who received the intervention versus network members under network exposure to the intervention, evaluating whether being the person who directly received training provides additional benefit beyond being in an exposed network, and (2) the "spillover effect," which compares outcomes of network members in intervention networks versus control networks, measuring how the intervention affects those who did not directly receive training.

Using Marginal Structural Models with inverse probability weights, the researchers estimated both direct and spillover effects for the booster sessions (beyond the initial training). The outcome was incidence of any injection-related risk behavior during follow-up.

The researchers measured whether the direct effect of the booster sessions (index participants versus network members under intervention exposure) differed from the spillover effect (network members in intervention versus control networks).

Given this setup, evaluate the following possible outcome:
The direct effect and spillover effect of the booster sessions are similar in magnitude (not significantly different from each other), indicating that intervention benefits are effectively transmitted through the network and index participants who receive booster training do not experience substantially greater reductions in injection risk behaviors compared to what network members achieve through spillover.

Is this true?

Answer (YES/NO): NO